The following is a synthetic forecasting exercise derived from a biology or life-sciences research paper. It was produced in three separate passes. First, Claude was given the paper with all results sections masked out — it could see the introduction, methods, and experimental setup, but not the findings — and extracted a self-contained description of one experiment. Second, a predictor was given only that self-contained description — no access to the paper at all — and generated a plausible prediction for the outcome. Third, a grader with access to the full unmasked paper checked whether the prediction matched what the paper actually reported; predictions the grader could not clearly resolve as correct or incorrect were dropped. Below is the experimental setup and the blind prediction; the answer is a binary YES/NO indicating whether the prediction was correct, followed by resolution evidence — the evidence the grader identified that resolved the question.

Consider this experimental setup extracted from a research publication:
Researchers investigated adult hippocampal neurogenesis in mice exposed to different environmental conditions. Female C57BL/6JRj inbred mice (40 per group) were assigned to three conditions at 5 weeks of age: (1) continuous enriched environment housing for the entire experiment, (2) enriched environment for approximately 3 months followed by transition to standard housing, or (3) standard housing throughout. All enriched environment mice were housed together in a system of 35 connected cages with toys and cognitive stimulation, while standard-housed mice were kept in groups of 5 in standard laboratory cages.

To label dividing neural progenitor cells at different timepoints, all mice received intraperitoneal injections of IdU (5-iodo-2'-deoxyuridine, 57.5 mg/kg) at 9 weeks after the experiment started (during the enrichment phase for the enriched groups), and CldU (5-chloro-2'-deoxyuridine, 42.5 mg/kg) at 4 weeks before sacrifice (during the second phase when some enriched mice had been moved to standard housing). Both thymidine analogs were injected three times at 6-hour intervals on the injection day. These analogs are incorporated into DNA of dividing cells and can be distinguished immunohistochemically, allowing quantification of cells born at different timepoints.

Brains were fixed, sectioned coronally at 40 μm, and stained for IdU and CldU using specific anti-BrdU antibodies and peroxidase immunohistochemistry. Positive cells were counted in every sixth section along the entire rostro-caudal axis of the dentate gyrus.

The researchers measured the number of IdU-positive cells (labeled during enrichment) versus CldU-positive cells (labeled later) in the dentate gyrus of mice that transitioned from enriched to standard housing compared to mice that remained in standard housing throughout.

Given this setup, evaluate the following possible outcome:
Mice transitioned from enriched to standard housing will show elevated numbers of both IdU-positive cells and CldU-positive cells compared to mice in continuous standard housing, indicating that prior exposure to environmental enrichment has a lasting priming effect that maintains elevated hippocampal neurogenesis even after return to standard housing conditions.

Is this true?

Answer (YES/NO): NO